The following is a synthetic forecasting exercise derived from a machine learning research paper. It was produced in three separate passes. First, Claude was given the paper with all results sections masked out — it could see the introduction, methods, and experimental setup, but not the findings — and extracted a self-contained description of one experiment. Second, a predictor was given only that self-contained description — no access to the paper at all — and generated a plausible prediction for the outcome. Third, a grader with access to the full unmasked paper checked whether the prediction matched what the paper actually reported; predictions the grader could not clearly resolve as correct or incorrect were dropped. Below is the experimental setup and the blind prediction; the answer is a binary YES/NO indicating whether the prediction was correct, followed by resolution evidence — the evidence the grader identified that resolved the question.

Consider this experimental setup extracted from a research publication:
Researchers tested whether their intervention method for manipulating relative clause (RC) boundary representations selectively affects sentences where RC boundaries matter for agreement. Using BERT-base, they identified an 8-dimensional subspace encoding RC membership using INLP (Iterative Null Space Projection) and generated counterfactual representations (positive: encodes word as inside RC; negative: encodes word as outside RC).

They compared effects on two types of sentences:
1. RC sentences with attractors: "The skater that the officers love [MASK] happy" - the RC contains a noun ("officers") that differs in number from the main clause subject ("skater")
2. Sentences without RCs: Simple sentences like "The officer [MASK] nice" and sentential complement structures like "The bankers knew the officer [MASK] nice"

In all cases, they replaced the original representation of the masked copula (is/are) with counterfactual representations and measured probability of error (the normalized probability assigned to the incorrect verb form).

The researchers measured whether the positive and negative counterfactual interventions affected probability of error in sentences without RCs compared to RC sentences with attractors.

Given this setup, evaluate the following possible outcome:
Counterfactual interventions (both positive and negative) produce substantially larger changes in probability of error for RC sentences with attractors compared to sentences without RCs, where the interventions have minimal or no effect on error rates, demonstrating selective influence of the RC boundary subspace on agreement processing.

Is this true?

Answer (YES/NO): YES